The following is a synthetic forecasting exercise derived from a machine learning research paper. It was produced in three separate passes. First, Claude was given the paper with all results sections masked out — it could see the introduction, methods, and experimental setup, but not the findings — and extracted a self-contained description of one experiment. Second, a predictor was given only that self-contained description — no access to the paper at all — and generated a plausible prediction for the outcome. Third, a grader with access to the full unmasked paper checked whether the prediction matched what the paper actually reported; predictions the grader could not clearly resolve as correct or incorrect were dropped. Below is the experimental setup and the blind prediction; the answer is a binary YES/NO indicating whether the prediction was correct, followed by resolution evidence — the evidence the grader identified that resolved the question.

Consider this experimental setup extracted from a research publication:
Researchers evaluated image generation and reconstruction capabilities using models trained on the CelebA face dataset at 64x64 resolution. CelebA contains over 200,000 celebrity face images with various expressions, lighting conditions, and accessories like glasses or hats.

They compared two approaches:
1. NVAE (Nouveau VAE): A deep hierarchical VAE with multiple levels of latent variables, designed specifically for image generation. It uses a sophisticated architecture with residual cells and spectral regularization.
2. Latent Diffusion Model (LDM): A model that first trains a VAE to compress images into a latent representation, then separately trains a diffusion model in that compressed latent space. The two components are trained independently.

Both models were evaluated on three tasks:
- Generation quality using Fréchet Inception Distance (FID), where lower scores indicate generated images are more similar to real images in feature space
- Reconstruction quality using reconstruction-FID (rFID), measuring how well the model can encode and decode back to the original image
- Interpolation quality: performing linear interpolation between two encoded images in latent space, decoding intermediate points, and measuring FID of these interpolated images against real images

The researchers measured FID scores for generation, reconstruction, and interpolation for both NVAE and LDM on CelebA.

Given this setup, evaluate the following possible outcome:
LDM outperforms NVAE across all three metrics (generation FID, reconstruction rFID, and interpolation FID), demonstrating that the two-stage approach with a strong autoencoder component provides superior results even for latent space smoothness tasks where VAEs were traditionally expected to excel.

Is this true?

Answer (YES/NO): NO